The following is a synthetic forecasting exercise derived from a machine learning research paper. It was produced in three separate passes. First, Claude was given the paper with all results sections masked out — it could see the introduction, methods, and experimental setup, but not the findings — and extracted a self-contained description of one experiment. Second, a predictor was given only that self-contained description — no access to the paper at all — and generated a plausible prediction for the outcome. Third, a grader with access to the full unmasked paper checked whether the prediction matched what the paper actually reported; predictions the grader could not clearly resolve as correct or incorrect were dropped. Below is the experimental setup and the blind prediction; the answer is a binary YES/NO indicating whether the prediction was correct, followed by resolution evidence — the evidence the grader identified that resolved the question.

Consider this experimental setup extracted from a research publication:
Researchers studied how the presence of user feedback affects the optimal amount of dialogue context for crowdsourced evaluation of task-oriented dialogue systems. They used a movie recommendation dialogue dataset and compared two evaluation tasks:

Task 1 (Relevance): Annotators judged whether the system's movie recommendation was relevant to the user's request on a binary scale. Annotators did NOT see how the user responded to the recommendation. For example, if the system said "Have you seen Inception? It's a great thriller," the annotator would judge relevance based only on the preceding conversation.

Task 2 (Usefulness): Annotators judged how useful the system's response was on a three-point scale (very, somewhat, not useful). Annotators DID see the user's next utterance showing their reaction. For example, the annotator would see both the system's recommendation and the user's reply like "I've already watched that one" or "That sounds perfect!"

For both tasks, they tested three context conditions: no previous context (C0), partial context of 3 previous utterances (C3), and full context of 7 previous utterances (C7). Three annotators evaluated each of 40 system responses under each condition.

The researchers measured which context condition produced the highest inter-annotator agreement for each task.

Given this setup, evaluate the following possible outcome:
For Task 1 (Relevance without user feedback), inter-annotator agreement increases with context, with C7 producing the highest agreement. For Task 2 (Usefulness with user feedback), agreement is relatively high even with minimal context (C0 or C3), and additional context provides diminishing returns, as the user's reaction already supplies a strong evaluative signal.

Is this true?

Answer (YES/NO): NO